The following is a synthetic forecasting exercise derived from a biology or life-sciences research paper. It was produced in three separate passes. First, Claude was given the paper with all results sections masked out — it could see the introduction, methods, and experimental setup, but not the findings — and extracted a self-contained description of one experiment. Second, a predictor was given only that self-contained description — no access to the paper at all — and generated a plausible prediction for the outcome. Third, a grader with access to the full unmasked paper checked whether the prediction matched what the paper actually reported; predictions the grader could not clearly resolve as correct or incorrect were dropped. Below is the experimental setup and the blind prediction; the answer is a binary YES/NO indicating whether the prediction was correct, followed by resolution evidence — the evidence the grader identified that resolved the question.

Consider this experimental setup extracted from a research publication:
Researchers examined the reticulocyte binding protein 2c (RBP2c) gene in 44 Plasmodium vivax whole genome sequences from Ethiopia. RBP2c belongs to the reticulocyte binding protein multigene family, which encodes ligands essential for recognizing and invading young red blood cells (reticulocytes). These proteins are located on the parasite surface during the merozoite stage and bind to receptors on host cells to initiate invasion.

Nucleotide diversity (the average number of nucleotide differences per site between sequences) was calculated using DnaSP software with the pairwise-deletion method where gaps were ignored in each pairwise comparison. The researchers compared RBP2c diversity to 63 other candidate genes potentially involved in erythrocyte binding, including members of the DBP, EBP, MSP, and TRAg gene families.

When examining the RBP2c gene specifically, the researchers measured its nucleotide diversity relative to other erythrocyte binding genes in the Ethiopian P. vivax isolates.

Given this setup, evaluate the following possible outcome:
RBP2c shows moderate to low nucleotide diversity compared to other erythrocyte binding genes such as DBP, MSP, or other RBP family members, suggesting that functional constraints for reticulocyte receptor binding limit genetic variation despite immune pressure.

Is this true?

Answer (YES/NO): NO